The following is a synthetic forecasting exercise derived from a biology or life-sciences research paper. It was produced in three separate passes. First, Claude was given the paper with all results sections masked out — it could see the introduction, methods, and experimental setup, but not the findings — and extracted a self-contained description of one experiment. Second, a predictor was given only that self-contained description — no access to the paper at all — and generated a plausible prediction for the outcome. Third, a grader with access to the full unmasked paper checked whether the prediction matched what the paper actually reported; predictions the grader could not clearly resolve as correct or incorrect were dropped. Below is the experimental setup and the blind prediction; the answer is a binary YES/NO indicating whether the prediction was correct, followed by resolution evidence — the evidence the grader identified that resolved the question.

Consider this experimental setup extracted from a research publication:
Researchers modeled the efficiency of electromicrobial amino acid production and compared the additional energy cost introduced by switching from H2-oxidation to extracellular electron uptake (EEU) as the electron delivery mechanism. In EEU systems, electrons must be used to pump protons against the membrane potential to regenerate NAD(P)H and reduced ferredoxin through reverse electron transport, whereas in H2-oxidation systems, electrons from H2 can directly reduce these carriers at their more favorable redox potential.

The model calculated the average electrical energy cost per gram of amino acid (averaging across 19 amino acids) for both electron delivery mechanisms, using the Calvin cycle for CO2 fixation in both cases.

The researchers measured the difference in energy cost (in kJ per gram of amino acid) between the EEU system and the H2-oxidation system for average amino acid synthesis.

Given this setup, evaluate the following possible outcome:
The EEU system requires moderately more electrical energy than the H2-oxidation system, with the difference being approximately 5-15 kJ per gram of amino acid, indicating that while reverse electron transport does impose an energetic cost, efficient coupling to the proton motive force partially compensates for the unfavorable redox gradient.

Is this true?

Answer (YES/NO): YES